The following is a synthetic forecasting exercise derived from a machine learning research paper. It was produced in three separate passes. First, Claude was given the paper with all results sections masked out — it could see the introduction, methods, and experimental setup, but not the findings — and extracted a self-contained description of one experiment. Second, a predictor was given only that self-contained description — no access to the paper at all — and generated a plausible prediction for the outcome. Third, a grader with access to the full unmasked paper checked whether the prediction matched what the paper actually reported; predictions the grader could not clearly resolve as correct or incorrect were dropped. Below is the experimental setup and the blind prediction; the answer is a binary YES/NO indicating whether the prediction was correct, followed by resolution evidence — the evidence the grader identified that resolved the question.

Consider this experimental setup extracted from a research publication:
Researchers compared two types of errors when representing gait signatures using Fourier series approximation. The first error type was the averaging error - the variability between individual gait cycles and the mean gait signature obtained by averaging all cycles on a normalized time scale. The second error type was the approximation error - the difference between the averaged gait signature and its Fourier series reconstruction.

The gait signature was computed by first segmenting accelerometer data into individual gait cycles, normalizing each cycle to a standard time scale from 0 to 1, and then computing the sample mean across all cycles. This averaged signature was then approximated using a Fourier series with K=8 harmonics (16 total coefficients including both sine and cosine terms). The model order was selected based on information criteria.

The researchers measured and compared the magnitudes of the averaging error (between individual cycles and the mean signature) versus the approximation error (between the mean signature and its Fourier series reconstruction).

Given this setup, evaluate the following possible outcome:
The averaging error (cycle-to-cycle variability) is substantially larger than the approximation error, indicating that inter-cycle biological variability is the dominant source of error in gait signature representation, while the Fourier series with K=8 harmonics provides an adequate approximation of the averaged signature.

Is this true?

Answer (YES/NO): YES